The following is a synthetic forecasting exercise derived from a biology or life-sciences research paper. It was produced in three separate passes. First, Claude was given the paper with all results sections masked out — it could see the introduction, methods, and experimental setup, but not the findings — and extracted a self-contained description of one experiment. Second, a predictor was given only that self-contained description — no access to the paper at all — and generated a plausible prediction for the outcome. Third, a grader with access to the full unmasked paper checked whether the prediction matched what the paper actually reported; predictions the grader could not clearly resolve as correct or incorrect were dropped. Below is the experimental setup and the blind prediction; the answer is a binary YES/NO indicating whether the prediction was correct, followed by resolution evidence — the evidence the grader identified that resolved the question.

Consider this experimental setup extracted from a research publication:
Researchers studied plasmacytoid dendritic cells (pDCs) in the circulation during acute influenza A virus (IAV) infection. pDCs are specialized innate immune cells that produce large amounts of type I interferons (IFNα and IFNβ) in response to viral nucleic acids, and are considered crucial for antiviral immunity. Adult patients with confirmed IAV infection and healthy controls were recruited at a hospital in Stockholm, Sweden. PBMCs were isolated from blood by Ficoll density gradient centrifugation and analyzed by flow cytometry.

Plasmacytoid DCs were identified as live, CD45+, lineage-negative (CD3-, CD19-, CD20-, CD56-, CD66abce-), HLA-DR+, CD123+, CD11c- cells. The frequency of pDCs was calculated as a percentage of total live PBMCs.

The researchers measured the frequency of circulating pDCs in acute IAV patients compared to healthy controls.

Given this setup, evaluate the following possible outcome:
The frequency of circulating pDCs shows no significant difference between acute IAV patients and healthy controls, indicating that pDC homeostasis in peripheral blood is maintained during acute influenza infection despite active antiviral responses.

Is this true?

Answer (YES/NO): NO